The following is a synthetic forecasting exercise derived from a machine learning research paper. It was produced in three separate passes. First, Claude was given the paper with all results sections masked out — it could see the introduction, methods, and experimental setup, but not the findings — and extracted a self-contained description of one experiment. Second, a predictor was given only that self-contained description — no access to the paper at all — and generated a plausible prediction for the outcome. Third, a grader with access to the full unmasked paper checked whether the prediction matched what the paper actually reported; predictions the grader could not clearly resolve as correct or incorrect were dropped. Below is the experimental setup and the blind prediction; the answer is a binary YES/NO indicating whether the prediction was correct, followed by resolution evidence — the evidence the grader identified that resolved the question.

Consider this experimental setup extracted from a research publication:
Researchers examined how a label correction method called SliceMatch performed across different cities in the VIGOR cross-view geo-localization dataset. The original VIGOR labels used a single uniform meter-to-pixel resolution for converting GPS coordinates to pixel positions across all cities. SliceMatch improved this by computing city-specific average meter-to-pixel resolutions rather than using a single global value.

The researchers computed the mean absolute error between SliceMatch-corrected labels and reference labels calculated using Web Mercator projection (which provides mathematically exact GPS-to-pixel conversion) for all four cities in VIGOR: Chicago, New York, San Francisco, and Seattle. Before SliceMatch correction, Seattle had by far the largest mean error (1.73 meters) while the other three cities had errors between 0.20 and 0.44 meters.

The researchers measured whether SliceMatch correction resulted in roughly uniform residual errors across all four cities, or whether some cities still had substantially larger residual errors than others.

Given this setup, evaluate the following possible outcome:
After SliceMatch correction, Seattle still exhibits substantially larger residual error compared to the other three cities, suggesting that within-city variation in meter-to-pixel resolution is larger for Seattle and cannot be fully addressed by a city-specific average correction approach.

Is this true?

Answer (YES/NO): NO